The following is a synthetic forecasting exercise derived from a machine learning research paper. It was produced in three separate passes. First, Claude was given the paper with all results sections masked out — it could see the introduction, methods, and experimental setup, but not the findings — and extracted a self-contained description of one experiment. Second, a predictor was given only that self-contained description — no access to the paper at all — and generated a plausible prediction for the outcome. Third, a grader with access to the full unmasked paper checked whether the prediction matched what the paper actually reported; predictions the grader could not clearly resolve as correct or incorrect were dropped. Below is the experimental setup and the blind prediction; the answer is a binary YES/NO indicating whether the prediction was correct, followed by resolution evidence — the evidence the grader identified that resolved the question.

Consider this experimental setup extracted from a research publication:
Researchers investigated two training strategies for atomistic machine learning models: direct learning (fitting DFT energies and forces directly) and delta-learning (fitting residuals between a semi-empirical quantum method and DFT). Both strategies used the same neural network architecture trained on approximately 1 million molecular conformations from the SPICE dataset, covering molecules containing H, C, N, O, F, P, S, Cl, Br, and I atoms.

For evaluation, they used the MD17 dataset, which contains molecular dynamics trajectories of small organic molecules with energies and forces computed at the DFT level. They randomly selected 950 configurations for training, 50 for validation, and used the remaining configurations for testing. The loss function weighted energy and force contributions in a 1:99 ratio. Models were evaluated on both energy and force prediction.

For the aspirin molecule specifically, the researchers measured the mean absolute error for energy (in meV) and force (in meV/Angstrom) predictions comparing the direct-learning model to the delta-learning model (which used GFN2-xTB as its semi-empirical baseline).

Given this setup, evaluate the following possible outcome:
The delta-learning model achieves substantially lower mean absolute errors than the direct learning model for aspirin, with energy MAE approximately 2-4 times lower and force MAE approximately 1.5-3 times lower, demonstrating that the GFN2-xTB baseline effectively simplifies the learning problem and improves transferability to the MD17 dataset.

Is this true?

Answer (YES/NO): NO